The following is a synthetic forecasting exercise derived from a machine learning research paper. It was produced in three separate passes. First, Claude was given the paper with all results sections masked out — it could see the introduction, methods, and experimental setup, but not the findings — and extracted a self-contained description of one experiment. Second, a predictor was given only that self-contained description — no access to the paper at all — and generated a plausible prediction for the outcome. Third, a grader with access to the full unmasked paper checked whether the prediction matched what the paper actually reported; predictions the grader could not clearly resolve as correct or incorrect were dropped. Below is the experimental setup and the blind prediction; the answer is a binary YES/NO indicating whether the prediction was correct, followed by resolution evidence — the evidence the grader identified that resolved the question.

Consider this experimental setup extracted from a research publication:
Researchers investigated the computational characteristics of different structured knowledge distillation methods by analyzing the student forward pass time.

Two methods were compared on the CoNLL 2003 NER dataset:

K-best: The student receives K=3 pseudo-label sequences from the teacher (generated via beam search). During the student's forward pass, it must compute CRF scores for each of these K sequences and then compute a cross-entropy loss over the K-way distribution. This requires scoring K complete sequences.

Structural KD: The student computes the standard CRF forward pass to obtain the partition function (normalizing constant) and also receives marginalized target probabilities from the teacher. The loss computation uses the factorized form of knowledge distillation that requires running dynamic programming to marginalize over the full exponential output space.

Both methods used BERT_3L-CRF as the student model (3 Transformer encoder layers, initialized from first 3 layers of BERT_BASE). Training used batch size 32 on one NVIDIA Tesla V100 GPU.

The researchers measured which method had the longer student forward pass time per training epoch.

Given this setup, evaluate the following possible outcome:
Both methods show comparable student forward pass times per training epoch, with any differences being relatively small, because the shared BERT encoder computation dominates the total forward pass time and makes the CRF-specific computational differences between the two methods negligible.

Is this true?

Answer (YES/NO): NO